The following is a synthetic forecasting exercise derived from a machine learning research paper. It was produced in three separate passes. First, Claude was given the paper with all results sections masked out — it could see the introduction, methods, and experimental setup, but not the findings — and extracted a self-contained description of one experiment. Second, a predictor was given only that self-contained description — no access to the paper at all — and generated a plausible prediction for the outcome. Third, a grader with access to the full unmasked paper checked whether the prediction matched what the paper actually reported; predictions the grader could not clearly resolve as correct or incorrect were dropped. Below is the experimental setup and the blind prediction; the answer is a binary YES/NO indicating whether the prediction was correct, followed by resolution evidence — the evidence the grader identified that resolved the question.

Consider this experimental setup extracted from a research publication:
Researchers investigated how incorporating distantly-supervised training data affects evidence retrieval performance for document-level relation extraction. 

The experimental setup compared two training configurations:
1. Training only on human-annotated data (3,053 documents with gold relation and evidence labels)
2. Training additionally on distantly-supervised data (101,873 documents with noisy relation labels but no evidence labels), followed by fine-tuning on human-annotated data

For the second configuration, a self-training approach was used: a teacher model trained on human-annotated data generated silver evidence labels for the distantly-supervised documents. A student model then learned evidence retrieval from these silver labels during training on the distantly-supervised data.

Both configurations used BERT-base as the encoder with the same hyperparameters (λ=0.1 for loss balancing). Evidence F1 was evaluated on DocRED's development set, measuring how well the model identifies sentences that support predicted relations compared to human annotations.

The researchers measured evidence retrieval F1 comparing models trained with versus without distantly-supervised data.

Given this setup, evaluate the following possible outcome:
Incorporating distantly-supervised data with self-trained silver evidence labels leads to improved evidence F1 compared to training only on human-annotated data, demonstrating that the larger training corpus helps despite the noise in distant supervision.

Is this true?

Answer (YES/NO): YES